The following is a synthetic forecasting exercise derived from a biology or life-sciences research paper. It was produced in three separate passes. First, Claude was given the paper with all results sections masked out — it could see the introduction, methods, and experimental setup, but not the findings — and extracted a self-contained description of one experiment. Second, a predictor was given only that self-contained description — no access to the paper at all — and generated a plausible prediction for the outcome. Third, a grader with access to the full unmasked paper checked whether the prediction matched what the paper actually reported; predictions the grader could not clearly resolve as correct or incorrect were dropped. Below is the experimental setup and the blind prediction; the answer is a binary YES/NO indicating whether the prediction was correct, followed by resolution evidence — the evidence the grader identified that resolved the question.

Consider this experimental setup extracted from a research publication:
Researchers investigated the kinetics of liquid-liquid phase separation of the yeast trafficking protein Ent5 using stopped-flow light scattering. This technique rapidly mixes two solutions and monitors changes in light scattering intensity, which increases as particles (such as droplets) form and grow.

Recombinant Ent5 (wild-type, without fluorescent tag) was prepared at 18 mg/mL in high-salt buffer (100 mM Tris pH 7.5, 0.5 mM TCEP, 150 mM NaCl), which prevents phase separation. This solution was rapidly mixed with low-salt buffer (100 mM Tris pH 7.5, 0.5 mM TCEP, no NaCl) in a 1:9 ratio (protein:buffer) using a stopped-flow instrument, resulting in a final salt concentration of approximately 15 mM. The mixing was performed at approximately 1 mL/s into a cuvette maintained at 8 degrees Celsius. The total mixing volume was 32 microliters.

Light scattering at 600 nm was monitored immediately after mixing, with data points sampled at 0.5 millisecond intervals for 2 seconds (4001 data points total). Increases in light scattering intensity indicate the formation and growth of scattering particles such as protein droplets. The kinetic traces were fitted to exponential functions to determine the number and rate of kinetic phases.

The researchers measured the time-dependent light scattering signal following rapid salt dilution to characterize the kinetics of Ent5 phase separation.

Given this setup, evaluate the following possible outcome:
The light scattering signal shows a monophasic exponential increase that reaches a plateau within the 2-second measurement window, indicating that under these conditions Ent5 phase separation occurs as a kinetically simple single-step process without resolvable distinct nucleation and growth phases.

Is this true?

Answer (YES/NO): NO